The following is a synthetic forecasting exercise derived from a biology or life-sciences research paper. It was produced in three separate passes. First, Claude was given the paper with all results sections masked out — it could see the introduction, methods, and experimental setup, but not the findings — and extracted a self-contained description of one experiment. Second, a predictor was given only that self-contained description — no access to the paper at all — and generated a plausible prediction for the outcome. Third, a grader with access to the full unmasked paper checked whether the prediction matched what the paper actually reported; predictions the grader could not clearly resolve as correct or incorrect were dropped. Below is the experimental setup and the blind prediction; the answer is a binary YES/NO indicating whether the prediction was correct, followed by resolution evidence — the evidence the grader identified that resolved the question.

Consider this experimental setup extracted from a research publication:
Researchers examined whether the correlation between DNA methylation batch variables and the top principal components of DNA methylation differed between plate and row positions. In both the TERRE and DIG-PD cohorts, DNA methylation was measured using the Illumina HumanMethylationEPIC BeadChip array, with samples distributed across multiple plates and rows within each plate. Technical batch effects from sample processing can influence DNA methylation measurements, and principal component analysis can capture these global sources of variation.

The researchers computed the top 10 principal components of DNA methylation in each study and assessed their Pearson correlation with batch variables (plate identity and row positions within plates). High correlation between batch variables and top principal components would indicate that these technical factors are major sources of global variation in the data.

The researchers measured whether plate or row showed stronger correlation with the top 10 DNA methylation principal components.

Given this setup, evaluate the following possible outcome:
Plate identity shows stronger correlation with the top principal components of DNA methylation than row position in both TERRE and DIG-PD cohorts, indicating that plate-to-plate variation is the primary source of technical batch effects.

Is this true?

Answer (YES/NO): YES